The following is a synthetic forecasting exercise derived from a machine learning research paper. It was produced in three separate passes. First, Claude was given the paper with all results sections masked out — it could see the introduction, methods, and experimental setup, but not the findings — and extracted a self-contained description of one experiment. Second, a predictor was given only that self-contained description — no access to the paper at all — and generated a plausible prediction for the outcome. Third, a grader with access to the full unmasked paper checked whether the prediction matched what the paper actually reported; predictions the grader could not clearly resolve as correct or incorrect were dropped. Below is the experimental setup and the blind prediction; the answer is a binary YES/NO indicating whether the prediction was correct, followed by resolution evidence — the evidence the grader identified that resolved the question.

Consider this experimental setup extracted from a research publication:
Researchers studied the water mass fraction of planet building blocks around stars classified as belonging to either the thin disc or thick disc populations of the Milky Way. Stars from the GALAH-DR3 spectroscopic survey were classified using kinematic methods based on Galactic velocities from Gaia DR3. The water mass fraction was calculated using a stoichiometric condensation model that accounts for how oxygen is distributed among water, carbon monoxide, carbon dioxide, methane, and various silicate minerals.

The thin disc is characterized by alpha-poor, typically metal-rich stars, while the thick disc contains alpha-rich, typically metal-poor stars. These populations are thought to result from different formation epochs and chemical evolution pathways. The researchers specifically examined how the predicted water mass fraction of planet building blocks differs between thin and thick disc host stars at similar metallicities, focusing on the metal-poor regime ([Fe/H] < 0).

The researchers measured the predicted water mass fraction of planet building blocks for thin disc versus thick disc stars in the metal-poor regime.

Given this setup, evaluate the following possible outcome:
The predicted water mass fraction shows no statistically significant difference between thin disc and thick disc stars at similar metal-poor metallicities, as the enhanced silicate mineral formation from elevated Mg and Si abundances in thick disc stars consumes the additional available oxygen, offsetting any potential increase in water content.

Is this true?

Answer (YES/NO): NO